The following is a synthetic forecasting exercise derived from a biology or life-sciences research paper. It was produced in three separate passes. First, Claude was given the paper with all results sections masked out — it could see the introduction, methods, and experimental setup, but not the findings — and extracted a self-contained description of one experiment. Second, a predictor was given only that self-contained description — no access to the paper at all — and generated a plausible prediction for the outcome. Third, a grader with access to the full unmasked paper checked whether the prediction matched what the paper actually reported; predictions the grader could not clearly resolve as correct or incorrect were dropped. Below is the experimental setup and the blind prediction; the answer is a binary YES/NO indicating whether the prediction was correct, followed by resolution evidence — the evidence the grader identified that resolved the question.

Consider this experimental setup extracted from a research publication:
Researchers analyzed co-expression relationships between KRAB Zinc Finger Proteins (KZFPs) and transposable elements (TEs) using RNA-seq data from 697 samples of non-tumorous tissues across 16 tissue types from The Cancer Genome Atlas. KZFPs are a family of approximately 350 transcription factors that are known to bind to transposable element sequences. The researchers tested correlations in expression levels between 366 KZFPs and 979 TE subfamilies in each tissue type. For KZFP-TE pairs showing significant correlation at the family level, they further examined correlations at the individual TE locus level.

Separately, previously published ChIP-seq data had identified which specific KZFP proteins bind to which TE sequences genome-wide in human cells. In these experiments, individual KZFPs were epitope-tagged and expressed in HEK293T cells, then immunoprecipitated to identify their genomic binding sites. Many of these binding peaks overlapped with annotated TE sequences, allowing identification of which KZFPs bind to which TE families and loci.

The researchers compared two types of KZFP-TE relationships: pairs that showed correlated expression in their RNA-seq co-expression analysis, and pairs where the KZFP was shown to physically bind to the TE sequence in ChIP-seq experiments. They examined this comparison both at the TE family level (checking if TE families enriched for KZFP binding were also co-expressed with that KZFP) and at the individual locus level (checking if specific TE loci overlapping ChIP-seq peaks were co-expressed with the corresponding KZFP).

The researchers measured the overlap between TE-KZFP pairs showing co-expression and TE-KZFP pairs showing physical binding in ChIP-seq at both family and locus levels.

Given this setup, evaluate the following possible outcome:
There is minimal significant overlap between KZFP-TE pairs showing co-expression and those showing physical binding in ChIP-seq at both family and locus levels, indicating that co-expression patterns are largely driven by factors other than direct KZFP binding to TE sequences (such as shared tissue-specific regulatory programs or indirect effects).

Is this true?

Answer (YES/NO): YES